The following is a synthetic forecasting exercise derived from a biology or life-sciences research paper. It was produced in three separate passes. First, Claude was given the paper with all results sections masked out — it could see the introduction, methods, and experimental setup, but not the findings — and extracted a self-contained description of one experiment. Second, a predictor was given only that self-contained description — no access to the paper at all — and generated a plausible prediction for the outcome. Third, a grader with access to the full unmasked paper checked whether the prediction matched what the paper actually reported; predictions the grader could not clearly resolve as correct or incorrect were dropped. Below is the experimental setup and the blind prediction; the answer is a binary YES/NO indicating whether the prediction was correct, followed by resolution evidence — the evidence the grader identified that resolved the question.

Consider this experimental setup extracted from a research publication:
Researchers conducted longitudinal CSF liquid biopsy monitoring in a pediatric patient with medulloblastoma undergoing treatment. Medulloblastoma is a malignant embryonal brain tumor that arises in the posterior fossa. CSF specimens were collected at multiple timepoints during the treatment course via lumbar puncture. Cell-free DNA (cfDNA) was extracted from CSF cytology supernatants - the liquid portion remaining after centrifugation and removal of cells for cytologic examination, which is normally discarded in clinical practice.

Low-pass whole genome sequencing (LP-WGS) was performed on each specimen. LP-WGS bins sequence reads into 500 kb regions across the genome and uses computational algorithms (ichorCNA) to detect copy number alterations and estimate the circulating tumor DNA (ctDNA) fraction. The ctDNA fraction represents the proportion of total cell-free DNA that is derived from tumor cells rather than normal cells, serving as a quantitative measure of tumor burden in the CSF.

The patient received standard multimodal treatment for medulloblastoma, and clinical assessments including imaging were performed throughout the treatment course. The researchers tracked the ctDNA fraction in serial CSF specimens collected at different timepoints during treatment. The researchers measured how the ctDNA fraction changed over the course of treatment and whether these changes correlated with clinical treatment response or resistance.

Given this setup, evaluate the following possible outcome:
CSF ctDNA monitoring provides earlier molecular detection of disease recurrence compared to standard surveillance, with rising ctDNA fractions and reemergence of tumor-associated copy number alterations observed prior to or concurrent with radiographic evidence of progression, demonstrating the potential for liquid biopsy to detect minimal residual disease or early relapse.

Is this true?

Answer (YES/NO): NO